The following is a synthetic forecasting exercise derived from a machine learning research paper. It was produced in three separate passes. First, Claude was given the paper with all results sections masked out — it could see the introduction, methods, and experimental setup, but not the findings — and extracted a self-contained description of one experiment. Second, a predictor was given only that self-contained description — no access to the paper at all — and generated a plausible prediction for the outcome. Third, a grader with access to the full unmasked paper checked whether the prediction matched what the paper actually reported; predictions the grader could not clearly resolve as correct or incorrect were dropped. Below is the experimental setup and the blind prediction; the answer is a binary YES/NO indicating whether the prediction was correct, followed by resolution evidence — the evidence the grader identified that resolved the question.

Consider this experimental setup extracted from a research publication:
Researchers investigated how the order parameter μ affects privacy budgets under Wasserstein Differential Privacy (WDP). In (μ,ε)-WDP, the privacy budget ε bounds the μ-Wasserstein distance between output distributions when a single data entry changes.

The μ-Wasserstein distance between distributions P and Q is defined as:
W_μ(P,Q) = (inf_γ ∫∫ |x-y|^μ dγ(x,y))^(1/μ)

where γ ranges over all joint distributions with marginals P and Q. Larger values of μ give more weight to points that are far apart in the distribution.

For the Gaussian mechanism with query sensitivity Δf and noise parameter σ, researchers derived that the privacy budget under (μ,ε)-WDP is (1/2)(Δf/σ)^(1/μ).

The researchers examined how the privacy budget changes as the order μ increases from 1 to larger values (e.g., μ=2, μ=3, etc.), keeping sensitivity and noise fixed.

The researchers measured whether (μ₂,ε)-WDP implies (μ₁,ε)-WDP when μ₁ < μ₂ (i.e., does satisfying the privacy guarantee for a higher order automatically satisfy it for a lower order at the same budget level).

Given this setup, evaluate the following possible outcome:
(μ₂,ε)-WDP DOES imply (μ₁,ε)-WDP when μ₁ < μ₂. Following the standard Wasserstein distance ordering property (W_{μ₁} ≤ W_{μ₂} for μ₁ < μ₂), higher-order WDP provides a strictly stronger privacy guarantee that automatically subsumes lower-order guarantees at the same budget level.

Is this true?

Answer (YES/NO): YES